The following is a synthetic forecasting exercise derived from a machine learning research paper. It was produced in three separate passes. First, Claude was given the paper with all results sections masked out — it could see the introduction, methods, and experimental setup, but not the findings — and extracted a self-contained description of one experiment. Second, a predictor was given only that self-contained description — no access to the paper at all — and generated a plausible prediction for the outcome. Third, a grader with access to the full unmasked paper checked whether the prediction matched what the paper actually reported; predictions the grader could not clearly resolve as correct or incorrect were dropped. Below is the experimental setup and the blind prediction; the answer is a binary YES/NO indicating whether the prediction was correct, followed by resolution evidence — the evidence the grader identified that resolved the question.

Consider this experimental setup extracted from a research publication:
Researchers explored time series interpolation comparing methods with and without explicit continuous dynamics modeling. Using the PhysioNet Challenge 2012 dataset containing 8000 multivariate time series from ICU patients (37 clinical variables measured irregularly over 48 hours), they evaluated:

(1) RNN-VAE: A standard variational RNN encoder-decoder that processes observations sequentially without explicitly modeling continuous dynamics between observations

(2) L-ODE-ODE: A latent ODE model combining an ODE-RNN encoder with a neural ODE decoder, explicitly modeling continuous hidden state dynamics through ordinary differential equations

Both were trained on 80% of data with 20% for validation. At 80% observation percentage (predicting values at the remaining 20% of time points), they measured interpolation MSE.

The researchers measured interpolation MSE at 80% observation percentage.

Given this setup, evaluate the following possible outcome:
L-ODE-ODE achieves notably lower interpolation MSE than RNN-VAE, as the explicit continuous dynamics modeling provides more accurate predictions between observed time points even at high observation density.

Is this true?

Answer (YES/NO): YES